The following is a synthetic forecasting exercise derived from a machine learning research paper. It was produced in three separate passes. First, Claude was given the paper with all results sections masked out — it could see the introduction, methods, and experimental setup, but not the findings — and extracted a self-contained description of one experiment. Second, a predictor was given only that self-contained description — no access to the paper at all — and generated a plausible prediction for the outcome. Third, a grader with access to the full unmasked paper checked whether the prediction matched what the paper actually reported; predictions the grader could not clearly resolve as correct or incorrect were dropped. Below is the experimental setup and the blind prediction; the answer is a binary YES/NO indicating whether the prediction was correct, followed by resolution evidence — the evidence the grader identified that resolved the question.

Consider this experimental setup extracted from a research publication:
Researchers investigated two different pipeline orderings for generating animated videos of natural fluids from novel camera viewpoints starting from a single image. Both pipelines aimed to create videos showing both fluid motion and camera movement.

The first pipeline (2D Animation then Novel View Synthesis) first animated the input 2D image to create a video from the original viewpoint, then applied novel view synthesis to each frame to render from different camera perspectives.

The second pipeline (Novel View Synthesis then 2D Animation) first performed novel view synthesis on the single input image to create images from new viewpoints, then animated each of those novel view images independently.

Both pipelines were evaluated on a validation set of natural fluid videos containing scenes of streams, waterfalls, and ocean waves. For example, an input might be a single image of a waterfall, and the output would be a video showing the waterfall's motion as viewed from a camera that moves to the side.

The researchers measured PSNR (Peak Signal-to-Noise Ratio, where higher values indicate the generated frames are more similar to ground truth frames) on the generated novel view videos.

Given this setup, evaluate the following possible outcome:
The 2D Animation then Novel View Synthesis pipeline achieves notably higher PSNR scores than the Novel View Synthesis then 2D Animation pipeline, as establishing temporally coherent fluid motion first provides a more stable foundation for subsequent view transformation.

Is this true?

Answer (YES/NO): NO